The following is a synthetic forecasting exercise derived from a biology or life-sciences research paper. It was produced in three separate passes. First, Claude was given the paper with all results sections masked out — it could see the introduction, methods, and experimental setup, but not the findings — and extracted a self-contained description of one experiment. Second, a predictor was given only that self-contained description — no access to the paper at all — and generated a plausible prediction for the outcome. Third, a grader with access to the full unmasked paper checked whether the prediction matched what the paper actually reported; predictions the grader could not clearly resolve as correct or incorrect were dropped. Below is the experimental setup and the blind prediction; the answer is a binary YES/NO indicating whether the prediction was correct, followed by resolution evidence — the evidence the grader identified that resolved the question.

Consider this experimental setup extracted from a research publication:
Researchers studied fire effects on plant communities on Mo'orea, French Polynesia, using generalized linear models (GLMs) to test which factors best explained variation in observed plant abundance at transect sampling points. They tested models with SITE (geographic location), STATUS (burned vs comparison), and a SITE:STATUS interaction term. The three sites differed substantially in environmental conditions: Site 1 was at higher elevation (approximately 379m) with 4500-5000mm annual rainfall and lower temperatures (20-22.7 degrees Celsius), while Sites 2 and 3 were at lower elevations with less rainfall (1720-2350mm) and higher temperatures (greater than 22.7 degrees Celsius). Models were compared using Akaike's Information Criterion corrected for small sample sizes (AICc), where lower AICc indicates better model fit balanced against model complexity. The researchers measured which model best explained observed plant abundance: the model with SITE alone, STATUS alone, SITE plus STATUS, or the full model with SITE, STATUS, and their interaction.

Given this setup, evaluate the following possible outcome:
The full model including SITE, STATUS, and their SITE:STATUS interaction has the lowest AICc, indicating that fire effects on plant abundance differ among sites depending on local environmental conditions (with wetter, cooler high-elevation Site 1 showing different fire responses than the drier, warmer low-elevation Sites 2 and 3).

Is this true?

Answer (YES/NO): NO